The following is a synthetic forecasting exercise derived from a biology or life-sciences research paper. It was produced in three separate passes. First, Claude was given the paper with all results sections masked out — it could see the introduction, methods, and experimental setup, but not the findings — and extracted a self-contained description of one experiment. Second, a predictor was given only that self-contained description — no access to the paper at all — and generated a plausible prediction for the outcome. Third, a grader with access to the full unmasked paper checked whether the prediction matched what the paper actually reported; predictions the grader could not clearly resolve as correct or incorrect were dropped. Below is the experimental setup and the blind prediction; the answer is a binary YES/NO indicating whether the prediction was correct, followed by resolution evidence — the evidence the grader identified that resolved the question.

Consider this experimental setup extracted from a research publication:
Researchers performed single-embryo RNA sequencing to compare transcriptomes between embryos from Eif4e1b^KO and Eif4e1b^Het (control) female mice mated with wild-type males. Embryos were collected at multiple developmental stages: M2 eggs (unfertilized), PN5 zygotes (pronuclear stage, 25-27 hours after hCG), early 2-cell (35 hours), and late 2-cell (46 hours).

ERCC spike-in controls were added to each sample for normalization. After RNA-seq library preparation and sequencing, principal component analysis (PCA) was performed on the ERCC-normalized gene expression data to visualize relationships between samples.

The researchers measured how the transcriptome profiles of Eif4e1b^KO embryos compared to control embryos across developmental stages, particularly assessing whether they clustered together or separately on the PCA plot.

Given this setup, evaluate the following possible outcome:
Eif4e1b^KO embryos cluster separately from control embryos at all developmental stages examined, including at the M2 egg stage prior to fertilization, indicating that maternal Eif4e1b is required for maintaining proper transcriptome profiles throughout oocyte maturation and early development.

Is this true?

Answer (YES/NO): NO